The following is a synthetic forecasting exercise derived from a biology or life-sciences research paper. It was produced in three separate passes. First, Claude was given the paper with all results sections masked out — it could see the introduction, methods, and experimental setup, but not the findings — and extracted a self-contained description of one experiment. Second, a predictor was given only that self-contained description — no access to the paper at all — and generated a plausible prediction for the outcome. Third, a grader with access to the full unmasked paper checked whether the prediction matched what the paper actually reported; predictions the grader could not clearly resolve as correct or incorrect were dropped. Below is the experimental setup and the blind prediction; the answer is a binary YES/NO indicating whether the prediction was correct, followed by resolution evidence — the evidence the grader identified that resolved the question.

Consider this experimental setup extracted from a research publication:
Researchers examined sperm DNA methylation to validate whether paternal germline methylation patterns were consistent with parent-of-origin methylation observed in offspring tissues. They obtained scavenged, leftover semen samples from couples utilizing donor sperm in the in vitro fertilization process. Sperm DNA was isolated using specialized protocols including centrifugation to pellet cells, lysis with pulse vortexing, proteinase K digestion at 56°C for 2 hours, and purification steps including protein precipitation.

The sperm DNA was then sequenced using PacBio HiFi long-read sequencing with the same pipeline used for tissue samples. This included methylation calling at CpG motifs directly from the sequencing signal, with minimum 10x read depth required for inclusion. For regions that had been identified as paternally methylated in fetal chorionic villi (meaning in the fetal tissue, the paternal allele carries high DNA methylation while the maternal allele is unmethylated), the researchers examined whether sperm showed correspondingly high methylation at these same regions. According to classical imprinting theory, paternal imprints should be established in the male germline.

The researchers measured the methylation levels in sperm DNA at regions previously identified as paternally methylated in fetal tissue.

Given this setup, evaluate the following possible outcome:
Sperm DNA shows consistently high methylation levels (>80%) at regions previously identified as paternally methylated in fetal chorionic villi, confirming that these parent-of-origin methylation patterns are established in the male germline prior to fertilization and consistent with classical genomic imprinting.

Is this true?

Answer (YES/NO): NO